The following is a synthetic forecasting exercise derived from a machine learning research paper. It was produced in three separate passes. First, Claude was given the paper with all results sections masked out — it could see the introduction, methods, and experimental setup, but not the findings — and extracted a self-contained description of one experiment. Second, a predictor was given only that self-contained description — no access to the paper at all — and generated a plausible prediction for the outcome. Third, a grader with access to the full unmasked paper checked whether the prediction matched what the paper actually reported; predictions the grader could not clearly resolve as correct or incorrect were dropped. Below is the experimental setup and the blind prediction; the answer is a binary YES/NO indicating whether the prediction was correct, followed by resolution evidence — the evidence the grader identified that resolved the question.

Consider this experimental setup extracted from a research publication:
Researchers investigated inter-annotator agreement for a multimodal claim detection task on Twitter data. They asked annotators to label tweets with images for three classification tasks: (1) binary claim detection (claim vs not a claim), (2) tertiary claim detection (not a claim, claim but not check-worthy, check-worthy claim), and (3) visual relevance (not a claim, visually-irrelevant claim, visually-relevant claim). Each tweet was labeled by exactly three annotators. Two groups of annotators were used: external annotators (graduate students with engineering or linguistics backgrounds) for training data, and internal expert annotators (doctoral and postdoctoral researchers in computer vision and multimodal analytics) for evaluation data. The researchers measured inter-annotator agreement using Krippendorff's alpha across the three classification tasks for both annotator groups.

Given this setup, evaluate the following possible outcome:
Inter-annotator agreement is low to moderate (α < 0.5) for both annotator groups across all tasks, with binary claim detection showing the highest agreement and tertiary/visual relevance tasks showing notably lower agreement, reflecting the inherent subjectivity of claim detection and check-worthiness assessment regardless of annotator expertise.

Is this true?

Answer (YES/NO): NO